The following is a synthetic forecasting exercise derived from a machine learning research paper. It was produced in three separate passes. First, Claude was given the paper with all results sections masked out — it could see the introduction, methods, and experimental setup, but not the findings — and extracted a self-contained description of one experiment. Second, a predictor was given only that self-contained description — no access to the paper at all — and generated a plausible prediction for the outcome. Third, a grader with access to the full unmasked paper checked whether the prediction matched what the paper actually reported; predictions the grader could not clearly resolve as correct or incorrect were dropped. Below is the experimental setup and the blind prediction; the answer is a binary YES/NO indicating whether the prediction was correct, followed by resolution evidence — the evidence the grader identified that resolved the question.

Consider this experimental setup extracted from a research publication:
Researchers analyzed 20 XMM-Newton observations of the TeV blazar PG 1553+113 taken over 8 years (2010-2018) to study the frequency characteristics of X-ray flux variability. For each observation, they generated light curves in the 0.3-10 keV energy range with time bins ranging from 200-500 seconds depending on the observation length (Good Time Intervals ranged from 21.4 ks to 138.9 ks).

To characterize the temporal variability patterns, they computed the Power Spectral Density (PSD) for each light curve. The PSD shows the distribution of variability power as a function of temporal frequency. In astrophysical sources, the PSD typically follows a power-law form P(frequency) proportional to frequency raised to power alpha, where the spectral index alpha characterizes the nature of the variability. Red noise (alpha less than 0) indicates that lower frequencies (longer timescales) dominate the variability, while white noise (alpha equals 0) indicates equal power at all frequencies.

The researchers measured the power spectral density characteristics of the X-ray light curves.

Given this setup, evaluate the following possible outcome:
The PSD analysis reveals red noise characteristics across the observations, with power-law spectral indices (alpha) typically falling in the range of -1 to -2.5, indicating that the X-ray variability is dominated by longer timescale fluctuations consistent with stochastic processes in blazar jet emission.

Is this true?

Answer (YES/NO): NO